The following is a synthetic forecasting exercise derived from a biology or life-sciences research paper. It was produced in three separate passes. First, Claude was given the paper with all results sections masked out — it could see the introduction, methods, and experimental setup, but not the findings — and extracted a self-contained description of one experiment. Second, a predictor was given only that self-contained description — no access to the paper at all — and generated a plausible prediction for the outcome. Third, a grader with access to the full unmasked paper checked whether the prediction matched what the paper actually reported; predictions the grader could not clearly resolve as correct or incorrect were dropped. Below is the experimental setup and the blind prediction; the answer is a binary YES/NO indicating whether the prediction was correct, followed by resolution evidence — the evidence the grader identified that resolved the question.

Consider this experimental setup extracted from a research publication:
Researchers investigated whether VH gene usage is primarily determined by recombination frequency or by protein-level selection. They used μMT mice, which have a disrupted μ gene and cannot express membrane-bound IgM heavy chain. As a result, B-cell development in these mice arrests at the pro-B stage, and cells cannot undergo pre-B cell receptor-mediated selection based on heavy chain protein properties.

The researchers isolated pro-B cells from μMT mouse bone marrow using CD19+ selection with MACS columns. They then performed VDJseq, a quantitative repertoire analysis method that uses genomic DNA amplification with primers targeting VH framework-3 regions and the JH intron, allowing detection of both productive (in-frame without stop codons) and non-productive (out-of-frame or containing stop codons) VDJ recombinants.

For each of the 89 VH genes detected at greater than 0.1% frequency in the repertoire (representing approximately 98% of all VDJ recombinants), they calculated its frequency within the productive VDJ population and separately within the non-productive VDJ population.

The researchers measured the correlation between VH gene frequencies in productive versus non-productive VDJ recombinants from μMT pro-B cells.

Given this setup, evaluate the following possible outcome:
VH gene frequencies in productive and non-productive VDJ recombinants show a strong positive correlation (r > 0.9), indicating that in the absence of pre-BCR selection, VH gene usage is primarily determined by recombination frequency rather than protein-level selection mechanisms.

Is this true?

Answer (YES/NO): YES